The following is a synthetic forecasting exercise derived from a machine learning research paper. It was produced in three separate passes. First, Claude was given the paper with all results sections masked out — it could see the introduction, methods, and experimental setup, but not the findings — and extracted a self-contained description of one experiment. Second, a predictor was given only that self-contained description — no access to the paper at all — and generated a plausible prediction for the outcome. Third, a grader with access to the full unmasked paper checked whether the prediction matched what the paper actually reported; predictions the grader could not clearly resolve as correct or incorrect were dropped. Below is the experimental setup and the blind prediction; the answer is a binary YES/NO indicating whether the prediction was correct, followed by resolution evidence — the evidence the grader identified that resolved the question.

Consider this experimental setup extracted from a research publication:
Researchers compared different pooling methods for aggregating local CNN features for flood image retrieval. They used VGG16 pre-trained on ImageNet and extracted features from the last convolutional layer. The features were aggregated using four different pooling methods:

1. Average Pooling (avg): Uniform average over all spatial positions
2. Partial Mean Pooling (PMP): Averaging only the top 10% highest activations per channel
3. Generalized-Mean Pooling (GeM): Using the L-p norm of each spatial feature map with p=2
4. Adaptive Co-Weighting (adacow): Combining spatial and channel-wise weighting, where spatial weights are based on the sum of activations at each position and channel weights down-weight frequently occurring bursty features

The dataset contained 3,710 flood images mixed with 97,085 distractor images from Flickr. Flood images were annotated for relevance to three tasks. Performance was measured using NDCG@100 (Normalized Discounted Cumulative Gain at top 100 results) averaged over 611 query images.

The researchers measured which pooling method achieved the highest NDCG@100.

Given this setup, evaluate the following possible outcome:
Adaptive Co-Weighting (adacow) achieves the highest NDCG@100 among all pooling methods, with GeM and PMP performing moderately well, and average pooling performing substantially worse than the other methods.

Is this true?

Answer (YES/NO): NO